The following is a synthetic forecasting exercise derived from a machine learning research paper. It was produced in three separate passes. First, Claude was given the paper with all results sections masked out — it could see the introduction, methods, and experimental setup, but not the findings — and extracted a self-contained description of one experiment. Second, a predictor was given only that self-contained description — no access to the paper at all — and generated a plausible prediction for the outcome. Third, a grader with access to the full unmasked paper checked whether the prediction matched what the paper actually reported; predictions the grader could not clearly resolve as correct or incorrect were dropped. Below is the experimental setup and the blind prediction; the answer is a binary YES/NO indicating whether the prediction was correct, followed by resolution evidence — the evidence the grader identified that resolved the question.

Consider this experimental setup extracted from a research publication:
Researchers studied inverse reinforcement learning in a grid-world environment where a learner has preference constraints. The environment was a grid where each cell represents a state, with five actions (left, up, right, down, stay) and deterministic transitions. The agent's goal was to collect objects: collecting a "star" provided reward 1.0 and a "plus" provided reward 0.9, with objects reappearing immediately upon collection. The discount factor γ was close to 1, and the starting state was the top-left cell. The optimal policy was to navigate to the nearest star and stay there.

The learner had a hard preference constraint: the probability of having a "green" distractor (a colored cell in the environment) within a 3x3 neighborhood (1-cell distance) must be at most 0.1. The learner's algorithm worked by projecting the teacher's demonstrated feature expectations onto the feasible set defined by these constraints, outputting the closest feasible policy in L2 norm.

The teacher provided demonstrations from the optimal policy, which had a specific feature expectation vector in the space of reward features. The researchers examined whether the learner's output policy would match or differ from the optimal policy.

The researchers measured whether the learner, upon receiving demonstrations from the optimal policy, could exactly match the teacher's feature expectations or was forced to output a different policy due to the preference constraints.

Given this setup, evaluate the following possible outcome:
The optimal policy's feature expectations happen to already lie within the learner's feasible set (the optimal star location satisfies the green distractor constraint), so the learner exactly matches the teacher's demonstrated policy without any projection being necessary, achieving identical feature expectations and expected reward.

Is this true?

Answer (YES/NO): NO